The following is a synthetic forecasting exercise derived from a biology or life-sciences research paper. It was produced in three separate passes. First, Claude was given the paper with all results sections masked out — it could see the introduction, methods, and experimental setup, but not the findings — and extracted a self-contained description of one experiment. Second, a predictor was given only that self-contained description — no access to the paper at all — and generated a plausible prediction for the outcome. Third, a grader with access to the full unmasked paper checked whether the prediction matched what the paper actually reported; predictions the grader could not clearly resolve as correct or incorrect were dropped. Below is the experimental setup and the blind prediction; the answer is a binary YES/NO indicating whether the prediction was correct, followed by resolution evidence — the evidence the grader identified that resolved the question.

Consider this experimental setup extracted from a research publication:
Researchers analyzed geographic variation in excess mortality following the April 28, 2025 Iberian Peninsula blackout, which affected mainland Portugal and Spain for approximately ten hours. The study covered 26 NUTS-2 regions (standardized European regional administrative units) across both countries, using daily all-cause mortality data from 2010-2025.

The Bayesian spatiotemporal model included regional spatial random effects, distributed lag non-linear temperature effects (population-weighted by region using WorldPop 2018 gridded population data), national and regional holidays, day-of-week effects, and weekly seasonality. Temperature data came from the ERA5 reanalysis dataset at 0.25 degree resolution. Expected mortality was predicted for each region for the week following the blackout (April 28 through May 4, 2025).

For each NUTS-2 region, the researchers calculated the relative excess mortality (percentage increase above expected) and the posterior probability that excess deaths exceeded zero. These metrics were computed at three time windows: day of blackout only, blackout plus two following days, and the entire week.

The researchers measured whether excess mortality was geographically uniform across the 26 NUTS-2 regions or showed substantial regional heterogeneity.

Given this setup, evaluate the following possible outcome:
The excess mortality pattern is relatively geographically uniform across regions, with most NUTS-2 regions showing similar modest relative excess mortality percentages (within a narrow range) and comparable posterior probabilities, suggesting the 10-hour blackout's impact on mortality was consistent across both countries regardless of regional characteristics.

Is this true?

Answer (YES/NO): NO